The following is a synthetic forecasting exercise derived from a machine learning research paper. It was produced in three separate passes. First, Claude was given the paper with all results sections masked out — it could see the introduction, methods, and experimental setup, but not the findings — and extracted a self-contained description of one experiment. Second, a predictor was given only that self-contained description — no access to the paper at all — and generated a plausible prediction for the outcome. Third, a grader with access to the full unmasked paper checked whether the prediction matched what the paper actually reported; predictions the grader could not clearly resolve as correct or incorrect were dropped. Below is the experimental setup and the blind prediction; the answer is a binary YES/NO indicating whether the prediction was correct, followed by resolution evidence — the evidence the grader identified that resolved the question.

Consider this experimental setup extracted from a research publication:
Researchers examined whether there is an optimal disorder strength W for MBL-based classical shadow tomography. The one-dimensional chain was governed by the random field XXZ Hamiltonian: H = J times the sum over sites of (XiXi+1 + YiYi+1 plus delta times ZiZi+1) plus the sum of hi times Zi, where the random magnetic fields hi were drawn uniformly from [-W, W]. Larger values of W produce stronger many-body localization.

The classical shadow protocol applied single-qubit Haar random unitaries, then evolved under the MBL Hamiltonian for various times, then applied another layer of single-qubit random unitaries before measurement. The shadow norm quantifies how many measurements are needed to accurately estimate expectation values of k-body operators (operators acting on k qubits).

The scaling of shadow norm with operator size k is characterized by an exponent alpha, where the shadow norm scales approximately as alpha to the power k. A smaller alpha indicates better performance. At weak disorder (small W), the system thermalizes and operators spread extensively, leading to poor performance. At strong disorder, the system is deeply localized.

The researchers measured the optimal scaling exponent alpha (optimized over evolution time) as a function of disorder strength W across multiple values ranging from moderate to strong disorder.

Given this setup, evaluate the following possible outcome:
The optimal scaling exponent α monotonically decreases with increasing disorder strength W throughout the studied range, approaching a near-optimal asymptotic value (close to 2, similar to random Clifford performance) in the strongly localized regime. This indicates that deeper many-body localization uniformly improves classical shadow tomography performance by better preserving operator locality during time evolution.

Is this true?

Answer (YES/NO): NO